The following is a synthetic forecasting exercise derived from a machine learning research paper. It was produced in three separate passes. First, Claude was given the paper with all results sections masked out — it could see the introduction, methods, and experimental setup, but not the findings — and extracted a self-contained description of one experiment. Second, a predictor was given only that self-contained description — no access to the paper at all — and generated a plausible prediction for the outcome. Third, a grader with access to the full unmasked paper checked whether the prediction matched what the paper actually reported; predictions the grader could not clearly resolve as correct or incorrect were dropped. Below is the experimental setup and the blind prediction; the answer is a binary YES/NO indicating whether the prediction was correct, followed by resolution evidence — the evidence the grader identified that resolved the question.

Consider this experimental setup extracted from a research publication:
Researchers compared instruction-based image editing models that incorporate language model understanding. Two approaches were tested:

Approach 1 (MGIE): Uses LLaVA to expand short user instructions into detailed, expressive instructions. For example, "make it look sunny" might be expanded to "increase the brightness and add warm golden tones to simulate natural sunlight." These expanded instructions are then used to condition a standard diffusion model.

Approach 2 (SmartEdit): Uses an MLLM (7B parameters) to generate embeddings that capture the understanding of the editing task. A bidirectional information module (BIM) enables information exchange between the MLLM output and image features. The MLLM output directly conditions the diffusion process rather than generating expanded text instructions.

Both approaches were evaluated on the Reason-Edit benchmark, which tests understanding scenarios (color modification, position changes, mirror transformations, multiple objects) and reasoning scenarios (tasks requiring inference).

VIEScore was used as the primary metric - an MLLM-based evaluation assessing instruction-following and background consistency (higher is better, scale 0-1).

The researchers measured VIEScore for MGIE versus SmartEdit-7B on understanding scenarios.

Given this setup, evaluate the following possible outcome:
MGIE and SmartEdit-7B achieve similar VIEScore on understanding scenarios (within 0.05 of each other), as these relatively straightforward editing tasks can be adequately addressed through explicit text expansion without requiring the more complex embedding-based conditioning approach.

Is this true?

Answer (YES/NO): NO